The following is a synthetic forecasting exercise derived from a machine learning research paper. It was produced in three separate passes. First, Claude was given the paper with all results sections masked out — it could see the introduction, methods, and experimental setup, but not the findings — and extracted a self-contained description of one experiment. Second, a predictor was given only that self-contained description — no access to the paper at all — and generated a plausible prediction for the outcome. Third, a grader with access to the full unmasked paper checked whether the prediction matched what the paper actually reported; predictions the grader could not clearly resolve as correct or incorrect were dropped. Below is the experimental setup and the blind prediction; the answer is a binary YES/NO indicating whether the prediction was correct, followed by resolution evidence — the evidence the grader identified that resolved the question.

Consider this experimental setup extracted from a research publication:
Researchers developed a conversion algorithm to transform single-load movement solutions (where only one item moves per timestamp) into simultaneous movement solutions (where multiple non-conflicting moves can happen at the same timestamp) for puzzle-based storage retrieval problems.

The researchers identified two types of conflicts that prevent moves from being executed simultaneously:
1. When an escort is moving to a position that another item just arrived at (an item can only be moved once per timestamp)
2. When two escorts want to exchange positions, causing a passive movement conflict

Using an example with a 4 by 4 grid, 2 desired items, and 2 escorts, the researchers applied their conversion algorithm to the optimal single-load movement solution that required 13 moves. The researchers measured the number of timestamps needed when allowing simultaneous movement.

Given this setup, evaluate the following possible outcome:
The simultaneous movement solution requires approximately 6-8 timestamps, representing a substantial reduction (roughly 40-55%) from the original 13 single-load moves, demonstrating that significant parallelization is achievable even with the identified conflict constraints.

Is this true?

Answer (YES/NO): YES